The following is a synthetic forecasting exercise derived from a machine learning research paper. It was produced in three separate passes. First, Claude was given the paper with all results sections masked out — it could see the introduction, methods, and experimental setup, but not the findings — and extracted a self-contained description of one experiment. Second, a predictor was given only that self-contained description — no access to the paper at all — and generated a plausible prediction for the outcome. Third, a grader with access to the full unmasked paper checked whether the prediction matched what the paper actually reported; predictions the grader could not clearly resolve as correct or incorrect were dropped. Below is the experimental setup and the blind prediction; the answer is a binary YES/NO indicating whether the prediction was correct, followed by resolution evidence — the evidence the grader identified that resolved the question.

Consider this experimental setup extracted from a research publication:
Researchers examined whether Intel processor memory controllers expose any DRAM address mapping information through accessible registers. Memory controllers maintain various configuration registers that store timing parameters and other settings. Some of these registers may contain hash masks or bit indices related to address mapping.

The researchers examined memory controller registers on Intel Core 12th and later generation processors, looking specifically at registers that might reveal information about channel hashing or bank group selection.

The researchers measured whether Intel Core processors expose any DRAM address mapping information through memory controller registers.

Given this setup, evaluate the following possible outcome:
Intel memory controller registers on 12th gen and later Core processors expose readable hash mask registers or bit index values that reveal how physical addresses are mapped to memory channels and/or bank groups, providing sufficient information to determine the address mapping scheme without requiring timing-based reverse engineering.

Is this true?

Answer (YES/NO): NO